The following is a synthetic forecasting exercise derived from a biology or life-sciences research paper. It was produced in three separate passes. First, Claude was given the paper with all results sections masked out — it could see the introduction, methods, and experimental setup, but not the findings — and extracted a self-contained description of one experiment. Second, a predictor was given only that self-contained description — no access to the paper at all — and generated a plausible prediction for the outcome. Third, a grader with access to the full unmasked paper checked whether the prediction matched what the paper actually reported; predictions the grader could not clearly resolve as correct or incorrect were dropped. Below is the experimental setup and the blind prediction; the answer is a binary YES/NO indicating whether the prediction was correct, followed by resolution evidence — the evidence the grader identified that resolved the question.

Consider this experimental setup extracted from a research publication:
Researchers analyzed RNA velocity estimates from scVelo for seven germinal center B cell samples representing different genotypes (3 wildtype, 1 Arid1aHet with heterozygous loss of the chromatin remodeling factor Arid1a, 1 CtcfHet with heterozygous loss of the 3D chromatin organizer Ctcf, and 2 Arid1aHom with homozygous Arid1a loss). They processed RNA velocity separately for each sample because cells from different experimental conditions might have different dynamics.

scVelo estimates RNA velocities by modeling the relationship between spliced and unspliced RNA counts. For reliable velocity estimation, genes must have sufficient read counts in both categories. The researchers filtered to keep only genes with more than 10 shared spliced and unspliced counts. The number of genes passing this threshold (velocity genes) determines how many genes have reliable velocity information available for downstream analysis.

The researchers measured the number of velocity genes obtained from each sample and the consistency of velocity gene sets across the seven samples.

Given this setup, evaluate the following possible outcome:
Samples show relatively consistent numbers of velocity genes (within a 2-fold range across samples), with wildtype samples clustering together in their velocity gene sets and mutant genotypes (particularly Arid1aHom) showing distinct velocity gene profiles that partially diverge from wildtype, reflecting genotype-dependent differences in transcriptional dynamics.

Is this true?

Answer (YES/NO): NO